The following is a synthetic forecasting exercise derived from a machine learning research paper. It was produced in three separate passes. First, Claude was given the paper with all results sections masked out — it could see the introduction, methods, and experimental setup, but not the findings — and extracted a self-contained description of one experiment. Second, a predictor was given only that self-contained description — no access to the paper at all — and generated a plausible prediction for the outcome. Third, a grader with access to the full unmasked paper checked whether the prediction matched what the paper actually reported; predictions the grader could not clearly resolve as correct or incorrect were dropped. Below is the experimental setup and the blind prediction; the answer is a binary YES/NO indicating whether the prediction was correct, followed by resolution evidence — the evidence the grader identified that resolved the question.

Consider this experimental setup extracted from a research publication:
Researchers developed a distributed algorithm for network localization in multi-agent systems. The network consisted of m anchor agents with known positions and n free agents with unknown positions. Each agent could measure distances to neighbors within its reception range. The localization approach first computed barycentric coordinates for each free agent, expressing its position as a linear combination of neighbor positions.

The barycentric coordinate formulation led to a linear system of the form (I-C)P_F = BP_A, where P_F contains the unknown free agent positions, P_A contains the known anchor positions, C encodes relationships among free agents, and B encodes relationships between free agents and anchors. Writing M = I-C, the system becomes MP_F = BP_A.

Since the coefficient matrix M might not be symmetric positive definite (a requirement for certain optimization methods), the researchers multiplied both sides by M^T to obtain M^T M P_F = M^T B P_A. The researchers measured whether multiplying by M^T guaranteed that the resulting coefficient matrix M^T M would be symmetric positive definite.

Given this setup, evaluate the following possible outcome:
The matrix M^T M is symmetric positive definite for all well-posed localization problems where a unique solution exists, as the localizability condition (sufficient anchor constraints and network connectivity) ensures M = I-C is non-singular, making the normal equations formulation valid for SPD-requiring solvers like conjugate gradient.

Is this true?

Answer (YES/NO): YES